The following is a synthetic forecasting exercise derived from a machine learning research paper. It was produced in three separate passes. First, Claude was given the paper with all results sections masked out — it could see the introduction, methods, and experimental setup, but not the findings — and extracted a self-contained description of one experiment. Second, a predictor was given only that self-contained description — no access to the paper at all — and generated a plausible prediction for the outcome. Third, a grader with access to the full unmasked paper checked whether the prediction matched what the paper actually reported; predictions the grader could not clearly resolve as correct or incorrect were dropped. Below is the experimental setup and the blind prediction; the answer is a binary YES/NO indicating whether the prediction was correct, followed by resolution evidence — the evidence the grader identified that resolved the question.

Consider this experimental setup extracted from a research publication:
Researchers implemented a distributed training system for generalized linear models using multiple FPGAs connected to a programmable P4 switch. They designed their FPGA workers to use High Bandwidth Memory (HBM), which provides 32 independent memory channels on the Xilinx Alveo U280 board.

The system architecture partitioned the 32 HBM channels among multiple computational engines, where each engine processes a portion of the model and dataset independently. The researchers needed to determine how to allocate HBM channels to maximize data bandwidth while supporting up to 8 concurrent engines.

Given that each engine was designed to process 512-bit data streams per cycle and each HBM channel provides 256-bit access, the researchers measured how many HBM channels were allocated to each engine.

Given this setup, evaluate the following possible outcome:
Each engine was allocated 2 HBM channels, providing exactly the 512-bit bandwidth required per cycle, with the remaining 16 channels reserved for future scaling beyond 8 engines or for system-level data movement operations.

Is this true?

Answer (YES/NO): NO